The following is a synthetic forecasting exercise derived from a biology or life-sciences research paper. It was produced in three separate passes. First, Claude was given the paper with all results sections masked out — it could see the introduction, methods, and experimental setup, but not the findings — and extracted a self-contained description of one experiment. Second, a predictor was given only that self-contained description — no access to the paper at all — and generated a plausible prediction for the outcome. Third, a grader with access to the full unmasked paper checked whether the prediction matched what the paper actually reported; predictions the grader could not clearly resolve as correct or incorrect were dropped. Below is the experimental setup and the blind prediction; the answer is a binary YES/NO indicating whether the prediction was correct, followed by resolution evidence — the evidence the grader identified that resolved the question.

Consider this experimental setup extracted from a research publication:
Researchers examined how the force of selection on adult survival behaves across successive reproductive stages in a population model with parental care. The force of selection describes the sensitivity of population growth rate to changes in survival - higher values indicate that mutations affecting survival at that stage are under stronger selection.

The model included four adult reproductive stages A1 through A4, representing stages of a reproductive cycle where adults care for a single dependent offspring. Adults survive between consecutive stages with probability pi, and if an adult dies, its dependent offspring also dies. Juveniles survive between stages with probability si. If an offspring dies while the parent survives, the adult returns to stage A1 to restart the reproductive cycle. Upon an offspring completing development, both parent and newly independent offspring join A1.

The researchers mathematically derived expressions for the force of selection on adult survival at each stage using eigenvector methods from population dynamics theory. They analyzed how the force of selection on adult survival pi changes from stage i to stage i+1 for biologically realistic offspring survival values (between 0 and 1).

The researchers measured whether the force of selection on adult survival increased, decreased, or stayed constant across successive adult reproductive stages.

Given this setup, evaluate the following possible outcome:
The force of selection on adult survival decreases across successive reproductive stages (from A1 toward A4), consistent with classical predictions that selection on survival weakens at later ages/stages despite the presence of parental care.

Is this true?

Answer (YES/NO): YES